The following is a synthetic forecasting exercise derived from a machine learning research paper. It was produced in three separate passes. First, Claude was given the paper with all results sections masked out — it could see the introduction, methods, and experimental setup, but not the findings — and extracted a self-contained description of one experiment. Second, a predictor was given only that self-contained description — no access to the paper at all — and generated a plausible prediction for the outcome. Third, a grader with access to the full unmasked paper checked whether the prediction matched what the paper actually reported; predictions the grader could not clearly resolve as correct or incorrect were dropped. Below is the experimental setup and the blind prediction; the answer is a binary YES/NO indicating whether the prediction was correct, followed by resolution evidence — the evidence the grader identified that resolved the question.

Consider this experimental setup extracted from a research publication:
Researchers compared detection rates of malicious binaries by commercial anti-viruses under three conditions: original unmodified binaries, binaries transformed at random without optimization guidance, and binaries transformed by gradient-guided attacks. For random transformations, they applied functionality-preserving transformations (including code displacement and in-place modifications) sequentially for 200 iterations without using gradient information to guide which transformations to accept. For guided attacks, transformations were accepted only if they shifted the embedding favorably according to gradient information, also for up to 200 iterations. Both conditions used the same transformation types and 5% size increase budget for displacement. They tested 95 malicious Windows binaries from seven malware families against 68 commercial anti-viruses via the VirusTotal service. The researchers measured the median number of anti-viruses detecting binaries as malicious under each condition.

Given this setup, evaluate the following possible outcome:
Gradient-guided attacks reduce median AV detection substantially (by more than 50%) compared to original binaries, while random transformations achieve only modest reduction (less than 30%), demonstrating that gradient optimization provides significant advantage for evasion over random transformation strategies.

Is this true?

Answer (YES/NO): NO